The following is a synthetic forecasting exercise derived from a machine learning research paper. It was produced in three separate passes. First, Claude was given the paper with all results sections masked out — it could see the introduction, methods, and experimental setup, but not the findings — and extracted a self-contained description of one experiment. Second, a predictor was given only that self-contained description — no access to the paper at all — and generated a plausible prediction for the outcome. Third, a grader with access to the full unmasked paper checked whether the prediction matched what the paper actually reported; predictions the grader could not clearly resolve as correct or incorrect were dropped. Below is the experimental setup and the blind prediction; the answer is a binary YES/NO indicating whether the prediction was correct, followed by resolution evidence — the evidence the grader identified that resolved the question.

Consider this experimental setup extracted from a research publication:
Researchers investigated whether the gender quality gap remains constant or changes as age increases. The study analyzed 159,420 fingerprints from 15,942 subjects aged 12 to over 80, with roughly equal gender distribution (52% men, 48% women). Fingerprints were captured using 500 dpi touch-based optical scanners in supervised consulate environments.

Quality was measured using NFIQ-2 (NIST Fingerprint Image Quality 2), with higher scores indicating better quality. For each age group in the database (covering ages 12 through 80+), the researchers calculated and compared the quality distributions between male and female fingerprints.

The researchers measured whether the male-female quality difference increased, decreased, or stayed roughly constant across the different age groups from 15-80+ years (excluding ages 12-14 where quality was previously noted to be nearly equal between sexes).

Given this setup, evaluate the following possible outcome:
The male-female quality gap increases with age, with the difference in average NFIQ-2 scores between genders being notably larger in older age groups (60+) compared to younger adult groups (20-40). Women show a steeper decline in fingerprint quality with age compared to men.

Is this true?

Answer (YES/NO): NO